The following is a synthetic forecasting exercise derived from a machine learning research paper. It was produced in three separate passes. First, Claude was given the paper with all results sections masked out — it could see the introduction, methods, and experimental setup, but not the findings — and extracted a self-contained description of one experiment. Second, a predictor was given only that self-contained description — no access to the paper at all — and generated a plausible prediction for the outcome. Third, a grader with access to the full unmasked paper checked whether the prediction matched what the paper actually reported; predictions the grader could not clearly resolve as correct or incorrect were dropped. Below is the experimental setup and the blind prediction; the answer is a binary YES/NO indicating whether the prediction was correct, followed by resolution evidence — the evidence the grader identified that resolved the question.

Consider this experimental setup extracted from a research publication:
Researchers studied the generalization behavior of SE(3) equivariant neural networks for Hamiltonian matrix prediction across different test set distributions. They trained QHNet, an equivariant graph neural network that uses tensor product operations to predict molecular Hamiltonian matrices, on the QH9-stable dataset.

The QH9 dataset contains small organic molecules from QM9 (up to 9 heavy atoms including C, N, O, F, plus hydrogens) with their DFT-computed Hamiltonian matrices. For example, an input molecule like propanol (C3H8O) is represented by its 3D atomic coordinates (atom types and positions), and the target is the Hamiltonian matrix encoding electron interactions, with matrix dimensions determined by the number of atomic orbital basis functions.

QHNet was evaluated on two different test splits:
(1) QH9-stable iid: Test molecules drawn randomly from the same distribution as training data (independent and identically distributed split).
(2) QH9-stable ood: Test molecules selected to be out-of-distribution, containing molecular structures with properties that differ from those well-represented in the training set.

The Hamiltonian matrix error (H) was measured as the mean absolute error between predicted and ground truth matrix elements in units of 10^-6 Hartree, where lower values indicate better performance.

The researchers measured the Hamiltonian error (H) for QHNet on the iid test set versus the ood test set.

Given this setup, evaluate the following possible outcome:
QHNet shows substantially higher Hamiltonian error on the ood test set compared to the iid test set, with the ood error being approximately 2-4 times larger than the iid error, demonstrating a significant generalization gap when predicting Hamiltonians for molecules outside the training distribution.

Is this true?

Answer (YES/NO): NO